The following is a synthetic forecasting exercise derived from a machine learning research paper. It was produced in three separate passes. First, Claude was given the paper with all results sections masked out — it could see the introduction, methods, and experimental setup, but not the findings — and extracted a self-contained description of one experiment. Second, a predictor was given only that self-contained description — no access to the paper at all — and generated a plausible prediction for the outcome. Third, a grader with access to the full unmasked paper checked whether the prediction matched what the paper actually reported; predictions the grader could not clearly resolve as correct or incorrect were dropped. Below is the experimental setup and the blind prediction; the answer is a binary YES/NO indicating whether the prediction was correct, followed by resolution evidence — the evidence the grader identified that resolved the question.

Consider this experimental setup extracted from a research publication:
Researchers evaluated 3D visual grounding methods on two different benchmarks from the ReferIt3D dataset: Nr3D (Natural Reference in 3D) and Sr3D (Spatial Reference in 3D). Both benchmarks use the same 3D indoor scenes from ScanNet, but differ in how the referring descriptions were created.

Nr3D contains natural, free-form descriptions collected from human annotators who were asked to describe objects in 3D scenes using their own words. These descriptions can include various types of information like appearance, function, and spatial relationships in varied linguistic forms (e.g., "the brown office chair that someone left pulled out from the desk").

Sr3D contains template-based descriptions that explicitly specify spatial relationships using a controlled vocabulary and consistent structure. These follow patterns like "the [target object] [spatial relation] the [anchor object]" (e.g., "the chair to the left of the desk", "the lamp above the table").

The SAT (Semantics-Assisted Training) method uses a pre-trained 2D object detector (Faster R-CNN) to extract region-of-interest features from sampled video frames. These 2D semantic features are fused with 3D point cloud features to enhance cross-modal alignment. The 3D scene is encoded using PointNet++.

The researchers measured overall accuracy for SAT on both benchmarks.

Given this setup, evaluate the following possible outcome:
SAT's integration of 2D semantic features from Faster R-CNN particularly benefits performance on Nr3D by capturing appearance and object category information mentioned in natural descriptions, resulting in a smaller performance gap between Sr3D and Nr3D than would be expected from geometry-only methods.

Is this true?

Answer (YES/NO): NO